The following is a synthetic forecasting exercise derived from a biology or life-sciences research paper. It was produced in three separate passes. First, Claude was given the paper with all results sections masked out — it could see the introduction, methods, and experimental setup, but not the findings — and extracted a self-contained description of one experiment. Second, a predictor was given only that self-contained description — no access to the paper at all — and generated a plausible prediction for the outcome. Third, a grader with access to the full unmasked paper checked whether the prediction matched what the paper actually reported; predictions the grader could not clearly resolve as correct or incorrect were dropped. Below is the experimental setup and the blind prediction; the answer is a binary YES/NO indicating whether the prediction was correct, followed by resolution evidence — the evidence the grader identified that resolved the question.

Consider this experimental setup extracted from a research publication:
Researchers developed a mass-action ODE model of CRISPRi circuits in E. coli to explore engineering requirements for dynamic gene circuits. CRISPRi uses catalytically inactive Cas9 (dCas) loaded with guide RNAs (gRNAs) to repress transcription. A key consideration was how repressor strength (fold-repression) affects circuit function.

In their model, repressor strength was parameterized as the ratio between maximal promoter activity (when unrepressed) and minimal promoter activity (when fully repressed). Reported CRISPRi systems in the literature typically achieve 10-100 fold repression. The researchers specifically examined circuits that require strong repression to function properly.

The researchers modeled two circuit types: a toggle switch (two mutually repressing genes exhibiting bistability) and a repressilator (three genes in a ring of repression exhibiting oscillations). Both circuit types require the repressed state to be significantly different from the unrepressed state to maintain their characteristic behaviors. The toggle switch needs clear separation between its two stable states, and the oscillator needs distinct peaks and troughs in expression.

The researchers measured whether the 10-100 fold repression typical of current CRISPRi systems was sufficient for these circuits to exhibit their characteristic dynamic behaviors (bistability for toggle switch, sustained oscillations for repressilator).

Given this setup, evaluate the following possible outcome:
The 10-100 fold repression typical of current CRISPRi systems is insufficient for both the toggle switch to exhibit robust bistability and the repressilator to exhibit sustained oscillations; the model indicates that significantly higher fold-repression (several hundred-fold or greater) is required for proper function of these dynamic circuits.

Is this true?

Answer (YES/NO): NO